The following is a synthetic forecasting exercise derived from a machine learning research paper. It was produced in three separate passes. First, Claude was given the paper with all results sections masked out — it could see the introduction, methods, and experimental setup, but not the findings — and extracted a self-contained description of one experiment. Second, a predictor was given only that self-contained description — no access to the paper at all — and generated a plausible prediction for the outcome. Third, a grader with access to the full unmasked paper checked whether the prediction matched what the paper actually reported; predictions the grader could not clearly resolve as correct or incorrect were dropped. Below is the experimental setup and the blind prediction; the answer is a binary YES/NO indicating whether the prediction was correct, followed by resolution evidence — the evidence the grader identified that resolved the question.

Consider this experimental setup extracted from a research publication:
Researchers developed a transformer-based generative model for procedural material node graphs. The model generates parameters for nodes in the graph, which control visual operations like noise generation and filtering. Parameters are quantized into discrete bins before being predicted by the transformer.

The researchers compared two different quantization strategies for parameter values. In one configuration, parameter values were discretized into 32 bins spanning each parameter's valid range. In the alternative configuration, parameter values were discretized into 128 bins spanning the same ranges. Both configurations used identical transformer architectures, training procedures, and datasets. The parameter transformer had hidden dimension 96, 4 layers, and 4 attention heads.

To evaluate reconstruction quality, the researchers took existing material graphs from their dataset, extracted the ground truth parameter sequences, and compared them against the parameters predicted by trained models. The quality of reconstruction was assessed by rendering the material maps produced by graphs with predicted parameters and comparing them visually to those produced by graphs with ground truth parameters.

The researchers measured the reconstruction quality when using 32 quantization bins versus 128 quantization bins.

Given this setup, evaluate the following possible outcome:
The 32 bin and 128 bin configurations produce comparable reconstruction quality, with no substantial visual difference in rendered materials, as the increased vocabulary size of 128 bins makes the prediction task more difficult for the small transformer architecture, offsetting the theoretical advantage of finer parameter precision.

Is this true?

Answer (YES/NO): NO